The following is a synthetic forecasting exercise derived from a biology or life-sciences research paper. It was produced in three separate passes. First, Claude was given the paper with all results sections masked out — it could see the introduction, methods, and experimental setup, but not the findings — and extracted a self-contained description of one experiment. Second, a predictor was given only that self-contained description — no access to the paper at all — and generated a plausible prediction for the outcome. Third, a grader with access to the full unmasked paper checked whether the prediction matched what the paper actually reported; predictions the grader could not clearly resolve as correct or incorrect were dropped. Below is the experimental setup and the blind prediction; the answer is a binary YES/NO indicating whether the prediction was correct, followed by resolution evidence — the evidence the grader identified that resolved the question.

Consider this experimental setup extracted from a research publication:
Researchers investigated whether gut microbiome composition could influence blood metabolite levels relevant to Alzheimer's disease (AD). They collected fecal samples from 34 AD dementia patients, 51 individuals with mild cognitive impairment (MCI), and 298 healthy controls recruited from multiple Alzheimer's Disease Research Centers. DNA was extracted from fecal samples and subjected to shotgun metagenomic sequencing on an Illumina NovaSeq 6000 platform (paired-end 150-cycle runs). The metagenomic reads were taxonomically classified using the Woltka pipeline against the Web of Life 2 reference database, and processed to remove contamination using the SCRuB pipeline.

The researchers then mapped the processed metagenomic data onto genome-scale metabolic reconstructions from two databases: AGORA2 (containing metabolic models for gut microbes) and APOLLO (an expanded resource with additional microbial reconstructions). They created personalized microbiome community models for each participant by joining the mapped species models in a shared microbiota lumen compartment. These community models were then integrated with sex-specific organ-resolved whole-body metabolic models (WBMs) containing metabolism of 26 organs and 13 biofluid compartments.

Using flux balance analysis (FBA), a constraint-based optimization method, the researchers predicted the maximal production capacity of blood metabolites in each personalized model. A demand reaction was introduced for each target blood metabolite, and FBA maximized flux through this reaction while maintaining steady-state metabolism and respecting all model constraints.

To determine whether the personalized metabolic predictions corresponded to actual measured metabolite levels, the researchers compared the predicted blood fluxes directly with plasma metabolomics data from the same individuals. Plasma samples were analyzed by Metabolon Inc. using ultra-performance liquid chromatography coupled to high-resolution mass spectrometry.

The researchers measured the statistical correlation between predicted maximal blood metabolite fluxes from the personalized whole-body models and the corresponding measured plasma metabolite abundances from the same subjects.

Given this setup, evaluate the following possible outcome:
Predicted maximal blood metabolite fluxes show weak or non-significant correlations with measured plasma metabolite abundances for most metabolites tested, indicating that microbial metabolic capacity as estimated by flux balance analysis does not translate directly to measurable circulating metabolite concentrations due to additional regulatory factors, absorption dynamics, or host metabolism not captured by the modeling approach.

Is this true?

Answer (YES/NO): YES